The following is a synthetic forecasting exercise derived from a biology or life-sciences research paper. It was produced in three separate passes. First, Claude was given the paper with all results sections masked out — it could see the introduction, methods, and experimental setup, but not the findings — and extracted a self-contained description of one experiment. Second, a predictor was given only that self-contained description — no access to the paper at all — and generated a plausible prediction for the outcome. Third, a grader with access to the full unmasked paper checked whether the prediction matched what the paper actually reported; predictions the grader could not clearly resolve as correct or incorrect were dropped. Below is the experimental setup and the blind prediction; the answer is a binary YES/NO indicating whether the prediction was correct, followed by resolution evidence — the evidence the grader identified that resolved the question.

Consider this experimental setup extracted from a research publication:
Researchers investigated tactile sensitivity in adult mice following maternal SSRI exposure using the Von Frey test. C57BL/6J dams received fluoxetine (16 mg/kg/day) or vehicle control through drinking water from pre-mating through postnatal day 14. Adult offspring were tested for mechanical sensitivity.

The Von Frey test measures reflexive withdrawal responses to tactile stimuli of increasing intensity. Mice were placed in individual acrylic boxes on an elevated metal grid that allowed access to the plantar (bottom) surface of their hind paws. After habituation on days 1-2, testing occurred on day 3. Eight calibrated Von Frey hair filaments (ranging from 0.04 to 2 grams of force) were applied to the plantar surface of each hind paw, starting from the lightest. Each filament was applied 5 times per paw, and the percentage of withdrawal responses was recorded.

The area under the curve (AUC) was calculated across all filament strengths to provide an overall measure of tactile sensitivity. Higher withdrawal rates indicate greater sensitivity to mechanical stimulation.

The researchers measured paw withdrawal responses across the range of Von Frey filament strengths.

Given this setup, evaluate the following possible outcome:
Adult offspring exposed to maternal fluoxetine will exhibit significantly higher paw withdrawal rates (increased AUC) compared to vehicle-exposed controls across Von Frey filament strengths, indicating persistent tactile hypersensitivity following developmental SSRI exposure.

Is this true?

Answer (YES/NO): YES